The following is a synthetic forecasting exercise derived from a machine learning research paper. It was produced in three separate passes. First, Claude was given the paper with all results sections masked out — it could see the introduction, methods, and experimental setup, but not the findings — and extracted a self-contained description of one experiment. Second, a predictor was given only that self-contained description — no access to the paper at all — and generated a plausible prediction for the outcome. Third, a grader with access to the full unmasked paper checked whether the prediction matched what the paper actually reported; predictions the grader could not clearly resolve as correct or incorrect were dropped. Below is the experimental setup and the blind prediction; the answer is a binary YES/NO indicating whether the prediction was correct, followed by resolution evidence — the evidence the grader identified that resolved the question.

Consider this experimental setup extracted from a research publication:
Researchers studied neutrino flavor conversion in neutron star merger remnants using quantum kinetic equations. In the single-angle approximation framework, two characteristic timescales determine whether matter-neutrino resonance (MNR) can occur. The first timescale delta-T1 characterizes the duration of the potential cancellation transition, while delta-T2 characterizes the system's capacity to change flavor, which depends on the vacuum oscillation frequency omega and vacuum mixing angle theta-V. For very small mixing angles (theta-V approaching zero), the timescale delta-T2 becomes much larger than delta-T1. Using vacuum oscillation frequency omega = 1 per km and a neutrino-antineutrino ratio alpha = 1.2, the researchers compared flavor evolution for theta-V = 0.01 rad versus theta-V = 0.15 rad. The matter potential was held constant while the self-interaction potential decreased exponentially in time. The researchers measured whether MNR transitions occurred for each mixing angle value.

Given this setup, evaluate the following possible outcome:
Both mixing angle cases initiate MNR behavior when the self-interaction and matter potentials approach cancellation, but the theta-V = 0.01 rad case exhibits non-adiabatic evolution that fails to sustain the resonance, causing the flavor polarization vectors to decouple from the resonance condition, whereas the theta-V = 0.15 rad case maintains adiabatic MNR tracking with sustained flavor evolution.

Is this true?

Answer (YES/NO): NO